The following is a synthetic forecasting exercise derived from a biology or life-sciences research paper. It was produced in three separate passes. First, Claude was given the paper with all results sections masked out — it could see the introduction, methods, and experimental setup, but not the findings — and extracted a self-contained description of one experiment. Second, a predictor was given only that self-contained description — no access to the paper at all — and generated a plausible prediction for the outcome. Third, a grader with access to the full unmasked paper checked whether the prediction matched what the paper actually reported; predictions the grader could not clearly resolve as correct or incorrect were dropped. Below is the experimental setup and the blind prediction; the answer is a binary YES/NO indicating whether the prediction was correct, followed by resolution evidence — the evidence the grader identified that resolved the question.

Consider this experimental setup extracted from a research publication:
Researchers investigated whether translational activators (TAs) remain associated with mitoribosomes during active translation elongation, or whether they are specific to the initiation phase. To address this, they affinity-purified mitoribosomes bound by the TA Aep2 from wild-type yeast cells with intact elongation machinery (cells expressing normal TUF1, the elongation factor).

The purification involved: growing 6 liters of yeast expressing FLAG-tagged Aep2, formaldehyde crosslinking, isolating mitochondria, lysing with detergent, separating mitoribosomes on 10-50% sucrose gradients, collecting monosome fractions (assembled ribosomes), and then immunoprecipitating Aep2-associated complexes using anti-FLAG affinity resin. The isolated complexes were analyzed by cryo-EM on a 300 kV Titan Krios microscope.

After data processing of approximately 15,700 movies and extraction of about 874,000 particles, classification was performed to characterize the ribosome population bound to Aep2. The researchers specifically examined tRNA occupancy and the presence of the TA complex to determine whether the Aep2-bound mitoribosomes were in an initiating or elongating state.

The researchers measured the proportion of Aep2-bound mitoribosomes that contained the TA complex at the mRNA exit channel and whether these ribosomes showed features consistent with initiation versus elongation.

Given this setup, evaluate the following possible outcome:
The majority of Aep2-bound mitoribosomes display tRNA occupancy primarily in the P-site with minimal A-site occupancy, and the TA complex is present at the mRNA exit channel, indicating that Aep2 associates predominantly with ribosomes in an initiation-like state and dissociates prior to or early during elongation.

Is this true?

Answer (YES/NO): YES